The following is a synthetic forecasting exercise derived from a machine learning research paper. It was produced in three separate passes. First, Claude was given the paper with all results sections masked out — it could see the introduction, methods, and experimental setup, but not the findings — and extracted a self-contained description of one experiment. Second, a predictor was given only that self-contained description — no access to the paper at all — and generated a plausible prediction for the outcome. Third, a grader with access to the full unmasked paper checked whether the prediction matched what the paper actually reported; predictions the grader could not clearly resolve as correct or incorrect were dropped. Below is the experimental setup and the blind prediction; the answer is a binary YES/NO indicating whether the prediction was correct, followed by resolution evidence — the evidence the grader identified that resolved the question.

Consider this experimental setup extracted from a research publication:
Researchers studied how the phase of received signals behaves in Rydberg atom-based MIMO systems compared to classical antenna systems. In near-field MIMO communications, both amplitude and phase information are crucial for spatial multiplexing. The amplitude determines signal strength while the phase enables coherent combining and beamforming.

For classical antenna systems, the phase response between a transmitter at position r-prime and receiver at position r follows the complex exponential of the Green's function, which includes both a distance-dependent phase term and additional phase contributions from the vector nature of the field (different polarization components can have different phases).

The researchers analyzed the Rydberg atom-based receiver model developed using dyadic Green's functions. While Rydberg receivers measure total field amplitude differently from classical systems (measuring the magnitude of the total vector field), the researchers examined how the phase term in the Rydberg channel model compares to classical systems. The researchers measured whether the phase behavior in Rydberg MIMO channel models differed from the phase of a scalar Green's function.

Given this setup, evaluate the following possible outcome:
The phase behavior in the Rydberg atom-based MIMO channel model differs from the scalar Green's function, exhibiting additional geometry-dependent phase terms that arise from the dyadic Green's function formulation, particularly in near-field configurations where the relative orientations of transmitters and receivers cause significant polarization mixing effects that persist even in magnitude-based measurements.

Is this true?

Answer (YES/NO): NO